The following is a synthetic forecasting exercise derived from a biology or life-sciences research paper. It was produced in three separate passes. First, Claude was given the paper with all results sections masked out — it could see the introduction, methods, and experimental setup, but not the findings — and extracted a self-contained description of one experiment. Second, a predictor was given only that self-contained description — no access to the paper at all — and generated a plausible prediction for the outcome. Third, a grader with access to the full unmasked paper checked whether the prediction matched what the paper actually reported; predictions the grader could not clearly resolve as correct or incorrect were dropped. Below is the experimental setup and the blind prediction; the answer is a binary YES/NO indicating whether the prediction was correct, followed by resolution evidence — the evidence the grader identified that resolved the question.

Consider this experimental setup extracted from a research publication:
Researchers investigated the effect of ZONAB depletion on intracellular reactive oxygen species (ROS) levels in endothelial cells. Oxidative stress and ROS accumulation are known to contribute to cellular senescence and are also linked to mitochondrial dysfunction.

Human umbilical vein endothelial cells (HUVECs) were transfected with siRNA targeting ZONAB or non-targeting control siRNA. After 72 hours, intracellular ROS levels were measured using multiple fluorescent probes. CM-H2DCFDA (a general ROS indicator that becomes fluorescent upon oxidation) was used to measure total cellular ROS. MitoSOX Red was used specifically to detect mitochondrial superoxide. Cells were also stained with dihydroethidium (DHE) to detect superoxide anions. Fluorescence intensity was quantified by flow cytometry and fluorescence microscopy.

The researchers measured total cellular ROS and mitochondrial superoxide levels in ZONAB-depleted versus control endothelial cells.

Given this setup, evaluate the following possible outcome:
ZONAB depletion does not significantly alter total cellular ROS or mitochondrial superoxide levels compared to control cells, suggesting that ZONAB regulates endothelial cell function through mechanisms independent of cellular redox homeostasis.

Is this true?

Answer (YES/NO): NO